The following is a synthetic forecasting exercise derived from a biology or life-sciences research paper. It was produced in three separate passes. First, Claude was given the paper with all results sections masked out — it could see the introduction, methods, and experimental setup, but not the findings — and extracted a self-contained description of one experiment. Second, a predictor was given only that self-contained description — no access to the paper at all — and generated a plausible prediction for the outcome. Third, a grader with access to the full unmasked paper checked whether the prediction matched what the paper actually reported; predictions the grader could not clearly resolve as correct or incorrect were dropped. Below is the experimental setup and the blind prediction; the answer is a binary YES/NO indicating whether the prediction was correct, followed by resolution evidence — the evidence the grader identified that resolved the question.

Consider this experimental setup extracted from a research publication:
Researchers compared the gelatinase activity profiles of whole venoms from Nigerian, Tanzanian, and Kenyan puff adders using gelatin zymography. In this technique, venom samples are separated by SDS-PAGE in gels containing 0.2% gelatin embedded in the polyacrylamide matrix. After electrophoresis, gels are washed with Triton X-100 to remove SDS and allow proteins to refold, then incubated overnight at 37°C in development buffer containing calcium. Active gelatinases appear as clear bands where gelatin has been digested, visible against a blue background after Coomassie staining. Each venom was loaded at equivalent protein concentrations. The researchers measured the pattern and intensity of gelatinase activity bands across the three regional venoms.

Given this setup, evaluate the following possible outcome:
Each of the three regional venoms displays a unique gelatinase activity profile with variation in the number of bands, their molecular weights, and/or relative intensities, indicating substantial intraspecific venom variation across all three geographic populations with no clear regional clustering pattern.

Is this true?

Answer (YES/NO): YES